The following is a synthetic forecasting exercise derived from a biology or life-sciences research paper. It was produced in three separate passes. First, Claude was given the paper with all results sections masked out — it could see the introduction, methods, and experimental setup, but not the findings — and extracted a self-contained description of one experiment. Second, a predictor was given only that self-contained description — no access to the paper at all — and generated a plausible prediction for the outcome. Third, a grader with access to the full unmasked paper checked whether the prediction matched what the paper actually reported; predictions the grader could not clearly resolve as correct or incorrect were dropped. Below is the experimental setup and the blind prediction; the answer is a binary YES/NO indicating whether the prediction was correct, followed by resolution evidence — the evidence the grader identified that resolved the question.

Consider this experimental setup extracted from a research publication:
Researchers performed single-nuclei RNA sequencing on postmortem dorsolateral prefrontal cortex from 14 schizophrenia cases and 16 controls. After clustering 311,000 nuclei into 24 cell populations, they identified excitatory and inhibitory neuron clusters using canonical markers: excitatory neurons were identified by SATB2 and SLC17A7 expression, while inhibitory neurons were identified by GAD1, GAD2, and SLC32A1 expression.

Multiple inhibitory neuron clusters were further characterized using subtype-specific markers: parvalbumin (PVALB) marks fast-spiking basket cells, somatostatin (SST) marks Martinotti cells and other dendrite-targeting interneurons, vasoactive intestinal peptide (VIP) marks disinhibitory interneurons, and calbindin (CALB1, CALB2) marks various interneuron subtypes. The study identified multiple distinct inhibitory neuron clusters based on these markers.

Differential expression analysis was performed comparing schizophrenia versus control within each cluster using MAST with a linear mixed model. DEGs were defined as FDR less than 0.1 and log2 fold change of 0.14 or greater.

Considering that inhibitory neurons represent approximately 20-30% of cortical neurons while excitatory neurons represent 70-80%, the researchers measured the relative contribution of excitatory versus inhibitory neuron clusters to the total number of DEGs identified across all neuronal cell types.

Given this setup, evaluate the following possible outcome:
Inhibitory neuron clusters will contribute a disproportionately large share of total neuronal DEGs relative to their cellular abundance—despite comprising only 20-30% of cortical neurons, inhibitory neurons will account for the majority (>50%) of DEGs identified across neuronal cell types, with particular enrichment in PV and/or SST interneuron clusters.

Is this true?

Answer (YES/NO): NO